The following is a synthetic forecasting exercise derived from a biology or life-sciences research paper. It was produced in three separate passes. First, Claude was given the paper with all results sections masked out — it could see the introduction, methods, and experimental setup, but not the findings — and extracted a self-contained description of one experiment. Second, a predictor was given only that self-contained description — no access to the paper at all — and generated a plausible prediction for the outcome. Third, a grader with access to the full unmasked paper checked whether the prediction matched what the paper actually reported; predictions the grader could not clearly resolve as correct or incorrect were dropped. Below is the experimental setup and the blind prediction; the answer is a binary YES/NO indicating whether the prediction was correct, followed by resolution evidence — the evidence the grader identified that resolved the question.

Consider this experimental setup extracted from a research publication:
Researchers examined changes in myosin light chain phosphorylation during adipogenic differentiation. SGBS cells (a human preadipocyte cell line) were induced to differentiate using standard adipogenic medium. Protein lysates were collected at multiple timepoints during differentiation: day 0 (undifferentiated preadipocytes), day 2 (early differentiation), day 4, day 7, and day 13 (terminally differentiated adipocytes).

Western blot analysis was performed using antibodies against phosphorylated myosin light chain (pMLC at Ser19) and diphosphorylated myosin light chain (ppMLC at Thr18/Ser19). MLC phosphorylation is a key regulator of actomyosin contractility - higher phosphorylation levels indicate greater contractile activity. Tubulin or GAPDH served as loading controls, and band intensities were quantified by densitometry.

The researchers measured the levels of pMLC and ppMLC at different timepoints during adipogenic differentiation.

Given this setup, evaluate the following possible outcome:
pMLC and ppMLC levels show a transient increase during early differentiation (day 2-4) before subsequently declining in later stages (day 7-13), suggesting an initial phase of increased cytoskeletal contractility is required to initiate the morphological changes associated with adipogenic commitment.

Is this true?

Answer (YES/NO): NO